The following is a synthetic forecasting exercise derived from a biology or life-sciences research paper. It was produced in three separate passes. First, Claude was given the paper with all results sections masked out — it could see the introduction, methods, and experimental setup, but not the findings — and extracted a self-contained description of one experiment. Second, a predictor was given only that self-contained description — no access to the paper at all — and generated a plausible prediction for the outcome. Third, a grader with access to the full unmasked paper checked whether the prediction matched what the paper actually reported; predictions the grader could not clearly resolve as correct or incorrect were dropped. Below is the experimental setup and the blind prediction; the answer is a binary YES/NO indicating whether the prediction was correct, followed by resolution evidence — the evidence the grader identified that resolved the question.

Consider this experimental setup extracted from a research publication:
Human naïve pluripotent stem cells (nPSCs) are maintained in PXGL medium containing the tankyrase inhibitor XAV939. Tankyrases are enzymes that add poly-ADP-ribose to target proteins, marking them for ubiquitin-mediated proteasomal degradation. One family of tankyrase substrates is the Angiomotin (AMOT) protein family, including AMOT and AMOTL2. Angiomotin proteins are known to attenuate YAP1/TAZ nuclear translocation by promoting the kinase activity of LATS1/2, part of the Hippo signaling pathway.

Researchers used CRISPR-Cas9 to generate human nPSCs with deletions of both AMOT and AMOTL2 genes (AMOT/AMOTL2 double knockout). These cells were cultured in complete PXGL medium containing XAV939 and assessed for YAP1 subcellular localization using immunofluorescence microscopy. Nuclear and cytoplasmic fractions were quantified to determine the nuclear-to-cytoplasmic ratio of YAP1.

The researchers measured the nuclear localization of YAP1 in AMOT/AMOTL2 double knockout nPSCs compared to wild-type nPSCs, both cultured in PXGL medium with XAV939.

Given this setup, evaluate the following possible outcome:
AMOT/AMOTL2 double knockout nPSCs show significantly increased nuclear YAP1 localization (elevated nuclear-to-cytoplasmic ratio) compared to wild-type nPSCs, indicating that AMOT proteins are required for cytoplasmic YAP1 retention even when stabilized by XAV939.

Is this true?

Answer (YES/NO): YES